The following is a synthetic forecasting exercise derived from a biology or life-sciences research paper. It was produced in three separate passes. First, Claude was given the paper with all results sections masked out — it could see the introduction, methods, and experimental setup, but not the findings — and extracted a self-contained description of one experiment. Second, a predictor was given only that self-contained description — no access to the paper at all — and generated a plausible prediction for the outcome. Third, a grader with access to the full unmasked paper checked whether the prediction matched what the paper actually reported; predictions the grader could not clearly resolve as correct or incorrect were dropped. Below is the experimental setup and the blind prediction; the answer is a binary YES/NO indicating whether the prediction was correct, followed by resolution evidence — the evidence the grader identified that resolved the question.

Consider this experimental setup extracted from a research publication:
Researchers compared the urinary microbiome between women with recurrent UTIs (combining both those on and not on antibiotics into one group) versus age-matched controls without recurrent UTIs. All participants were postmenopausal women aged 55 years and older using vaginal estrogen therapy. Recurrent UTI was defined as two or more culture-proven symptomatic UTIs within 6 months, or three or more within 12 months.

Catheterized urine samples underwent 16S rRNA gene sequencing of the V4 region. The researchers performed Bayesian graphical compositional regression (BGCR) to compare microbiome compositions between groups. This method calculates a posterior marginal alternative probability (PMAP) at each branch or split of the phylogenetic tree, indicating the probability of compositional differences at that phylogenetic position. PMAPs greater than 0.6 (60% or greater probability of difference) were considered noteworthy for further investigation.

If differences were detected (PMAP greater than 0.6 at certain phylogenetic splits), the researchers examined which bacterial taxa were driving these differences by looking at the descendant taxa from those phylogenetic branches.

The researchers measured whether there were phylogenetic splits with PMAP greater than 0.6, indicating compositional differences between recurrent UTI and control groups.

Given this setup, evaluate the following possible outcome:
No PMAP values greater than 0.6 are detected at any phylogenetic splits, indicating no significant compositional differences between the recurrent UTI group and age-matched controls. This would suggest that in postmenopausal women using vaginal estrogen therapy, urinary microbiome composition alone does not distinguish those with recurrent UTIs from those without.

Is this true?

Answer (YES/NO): NO